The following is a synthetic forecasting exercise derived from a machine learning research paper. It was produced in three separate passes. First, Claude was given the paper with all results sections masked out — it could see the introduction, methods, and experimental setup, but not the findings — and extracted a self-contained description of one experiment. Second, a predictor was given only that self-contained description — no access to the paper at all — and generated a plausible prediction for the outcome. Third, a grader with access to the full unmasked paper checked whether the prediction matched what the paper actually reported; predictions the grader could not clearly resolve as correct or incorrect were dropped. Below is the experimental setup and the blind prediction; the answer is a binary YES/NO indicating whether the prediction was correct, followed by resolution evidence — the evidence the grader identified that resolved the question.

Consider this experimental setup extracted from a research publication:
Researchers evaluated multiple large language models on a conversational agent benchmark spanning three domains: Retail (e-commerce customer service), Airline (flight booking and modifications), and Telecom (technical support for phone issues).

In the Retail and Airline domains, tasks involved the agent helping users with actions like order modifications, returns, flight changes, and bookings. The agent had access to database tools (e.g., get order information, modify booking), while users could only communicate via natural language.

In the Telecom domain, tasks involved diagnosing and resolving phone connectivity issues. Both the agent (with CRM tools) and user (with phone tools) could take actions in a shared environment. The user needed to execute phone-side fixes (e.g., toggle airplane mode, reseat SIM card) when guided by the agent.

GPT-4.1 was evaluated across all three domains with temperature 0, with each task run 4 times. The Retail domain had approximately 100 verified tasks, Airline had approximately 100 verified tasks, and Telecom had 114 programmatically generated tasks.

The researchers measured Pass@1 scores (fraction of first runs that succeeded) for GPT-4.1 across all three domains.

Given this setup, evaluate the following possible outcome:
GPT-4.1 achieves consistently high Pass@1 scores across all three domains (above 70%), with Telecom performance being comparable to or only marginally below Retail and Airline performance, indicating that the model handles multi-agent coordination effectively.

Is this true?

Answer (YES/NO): NO